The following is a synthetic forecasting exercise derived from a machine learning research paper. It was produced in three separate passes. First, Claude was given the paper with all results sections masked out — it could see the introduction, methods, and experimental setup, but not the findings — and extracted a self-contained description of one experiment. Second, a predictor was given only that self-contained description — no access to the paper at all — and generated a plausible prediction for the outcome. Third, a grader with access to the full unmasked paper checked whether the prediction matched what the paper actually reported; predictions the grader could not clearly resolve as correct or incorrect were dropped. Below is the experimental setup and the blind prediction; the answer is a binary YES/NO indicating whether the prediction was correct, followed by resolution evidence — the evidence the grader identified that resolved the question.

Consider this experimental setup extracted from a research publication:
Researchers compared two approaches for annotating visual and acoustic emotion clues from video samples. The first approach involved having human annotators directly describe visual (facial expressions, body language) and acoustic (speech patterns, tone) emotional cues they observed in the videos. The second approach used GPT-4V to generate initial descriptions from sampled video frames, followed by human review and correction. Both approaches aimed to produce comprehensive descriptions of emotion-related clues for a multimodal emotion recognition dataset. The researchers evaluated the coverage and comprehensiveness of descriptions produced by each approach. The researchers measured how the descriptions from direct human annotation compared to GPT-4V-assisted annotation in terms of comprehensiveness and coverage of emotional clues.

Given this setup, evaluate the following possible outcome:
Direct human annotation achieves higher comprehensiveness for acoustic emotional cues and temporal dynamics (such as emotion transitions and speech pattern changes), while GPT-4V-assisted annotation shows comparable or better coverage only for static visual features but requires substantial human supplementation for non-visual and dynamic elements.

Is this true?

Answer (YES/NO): NO